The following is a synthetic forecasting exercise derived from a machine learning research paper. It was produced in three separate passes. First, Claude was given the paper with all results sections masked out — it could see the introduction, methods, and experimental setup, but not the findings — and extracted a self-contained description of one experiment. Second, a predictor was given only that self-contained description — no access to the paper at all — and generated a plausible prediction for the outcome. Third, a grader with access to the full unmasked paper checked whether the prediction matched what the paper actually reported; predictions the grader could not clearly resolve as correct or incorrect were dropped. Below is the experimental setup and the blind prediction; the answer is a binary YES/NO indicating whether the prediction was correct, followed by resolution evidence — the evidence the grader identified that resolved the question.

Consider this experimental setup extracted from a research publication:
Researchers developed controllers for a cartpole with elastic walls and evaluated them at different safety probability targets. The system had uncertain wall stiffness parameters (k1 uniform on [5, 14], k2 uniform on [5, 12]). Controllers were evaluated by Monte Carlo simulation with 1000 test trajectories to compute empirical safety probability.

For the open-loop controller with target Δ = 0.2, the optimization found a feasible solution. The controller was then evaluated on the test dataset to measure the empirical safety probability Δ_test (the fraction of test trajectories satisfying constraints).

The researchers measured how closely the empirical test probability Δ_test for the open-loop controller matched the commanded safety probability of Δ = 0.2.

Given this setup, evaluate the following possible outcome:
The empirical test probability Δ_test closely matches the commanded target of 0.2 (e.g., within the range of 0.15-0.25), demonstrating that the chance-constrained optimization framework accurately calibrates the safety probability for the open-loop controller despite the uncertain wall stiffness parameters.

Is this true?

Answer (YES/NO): YES